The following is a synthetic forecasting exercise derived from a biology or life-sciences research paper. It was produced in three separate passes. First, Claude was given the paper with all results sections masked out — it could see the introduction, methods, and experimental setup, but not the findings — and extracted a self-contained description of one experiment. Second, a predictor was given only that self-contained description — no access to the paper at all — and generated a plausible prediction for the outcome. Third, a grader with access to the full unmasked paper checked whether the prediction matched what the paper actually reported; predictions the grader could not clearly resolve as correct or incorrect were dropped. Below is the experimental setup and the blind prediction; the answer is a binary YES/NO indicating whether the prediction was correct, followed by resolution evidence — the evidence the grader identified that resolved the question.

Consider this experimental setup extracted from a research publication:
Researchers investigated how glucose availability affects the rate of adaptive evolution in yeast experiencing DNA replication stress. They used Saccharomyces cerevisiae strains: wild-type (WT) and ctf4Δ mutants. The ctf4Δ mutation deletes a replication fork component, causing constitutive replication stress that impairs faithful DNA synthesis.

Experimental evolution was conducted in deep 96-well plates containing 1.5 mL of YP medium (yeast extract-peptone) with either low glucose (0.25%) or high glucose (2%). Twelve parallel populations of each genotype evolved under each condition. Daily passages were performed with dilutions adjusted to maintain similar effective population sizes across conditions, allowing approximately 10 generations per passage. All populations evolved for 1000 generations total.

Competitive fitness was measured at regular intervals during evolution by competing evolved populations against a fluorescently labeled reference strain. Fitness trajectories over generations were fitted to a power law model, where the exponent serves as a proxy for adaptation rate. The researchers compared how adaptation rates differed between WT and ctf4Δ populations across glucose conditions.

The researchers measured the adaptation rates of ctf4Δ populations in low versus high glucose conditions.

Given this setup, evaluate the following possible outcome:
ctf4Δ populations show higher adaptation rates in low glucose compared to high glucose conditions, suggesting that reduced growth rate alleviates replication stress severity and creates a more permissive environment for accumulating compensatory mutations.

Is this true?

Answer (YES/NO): NO